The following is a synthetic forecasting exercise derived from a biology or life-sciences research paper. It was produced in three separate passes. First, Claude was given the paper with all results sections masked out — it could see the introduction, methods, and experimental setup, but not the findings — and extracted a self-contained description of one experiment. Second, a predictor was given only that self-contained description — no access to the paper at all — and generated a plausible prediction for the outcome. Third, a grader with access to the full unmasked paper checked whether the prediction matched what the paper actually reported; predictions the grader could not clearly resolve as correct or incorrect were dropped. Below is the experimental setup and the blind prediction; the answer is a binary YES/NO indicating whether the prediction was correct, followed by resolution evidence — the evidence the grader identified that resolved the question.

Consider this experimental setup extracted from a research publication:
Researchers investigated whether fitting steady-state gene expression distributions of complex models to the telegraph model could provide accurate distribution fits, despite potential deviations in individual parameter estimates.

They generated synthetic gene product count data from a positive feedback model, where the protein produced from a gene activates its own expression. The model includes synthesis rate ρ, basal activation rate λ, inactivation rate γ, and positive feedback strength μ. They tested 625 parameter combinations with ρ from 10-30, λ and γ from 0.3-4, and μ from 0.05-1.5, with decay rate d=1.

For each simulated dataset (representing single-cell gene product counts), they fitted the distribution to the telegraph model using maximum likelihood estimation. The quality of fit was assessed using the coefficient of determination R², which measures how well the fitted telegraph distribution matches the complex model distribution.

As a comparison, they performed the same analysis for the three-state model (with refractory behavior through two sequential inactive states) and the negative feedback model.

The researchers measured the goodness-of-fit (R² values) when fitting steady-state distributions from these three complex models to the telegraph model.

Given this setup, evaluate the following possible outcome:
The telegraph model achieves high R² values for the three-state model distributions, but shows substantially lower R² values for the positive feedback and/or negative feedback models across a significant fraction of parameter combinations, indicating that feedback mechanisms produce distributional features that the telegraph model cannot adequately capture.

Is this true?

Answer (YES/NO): NO